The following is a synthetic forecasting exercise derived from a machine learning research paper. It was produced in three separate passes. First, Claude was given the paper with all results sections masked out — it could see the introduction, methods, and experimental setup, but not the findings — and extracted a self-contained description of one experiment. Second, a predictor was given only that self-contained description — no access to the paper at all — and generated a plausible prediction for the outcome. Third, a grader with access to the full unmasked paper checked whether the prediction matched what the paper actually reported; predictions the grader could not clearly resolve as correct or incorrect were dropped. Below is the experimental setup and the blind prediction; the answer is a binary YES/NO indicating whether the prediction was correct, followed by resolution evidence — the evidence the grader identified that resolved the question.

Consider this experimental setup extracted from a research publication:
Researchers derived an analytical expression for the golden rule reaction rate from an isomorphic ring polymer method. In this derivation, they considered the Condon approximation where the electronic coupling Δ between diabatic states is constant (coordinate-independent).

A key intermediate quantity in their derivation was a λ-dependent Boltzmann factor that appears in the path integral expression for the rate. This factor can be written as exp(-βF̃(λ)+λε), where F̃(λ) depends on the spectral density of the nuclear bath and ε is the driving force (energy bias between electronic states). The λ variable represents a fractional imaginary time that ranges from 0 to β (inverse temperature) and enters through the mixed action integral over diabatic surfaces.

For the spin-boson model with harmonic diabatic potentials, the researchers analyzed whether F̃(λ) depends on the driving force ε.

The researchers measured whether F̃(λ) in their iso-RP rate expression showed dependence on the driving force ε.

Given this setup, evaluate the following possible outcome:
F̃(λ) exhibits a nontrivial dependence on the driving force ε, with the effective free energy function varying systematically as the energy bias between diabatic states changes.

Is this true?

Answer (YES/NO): NO